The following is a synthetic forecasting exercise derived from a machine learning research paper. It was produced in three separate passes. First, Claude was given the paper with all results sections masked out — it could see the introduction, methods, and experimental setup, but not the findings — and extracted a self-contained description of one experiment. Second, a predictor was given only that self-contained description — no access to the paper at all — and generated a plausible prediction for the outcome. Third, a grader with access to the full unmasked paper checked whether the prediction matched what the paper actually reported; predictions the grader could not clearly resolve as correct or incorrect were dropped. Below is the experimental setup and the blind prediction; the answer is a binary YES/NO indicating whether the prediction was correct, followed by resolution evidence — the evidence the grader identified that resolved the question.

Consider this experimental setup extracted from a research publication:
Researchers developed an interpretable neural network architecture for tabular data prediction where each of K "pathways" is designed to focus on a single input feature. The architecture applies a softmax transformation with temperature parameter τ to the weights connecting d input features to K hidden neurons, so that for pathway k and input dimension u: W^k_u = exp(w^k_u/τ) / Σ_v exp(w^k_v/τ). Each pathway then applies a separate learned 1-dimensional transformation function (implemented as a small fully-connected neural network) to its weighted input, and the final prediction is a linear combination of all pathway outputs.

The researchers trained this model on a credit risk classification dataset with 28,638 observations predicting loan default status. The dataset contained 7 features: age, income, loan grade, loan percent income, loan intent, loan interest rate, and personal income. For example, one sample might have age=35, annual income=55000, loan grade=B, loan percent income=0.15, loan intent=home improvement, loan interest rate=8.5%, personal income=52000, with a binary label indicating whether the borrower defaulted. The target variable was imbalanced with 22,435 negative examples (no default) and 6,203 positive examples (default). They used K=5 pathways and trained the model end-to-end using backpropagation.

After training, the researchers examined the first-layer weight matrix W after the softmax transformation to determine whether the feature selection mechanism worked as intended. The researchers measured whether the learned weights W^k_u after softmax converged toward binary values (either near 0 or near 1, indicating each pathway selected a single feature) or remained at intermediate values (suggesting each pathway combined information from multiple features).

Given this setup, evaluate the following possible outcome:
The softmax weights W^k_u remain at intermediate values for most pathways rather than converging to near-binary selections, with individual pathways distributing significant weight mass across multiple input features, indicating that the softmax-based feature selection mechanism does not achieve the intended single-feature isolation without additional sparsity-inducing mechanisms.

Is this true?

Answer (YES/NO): NO